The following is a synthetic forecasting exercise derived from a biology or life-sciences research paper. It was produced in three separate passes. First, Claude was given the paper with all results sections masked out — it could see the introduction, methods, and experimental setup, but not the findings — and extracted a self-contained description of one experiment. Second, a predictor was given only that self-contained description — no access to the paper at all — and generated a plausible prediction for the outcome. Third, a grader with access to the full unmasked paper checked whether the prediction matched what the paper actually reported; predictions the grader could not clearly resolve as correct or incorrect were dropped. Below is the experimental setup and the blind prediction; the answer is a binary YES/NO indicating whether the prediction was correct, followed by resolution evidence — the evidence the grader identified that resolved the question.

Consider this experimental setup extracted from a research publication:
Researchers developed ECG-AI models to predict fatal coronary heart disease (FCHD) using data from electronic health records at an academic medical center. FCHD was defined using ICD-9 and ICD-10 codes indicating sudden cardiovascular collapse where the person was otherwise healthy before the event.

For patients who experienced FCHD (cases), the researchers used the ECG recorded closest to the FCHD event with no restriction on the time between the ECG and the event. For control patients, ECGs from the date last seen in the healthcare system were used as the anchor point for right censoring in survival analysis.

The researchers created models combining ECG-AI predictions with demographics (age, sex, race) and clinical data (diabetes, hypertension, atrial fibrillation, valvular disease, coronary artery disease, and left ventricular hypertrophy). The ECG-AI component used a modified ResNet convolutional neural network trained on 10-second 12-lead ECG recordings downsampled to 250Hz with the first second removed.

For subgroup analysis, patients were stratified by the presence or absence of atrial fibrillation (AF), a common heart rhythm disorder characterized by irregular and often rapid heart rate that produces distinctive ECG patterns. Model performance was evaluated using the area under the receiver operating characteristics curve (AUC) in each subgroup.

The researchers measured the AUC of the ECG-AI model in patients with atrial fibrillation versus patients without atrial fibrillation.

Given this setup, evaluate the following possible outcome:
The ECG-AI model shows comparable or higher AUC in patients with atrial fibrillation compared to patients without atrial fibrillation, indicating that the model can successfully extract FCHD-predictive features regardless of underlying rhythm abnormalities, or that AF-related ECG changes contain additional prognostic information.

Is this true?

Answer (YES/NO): YES